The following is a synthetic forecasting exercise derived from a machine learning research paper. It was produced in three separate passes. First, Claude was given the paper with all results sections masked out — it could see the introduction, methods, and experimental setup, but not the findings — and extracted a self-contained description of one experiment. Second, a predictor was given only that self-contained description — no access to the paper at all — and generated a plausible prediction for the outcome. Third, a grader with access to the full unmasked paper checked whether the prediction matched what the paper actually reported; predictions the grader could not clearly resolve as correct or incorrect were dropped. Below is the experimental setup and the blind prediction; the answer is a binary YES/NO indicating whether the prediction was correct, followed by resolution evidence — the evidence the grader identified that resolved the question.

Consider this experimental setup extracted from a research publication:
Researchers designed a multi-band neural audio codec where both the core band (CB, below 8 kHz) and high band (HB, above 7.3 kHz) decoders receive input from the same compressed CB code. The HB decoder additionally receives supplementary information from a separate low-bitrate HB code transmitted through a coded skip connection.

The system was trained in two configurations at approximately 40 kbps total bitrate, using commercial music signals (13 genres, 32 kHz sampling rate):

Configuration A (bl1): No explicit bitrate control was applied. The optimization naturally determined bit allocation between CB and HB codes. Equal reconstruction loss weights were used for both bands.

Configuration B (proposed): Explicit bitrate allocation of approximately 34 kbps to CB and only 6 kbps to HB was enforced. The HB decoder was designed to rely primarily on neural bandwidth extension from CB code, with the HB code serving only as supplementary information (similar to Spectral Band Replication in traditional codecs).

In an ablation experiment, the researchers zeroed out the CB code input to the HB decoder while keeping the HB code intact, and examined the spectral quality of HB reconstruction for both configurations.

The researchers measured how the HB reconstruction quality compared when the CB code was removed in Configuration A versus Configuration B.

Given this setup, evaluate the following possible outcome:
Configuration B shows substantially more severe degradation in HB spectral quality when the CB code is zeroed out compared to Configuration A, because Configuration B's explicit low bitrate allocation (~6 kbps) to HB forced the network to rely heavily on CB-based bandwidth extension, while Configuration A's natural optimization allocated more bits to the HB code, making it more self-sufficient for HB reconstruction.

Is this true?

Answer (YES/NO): YES